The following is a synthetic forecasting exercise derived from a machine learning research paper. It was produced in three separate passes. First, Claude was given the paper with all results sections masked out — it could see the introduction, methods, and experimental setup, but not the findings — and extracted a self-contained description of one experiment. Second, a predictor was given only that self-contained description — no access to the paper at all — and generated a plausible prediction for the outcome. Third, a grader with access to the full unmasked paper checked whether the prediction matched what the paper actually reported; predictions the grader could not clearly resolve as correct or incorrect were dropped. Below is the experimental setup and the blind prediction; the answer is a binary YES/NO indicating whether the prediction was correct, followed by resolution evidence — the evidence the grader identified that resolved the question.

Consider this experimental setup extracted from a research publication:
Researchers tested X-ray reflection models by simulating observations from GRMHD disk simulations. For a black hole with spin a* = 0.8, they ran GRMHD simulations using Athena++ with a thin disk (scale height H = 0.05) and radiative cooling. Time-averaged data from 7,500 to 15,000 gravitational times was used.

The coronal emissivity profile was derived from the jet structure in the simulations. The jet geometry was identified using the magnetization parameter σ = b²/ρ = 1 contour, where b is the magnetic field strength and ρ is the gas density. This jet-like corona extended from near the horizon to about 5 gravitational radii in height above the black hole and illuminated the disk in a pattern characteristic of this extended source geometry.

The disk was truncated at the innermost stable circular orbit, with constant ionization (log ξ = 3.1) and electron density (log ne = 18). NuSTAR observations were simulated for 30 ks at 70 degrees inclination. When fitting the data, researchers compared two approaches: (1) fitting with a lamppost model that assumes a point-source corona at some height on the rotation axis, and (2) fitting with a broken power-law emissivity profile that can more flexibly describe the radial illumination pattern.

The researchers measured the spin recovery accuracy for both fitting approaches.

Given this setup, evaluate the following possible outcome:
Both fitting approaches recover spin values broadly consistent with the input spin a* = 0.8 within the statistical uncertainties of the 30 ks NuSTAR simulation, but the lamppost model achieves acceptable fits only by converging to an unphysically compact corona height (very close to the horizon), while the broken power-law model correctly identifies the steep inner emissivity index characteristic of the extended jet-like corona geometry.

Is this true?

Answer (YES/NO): NO